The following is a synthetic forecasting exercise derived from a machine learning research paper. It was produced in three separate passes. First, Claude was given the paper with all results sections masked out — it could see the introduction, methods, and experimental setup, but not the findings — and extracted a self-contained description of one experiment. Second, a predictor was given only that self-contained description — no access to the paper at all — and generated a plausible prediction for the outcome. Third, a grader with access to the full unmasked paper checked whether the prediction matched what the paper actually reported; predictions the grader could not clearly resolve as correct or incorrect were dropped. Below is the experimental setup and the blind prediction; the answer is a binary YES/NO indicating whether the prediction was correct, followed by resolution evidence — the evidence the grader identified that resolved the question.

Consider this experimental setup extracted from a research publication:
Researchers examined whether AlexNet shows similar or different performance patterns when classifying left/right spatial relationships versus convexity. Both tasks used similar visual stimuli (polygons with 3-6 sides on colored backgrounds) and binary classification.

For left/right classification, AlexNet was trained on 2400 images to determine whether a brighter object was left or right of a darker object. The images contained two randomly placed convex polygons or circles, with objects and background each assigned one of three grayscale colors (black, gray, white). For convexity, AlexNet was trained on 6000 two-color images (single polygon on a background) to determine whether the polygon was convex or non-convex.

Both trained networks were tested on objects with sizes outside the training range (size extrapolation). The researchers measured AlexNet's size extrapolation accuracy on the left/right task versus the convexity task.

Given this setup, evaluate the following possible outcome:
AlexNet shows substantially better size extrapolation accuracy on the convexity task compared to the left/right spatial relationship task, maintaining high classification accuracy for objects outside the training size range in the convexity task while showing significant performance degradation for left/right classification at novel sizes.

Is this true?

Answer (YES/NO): NO